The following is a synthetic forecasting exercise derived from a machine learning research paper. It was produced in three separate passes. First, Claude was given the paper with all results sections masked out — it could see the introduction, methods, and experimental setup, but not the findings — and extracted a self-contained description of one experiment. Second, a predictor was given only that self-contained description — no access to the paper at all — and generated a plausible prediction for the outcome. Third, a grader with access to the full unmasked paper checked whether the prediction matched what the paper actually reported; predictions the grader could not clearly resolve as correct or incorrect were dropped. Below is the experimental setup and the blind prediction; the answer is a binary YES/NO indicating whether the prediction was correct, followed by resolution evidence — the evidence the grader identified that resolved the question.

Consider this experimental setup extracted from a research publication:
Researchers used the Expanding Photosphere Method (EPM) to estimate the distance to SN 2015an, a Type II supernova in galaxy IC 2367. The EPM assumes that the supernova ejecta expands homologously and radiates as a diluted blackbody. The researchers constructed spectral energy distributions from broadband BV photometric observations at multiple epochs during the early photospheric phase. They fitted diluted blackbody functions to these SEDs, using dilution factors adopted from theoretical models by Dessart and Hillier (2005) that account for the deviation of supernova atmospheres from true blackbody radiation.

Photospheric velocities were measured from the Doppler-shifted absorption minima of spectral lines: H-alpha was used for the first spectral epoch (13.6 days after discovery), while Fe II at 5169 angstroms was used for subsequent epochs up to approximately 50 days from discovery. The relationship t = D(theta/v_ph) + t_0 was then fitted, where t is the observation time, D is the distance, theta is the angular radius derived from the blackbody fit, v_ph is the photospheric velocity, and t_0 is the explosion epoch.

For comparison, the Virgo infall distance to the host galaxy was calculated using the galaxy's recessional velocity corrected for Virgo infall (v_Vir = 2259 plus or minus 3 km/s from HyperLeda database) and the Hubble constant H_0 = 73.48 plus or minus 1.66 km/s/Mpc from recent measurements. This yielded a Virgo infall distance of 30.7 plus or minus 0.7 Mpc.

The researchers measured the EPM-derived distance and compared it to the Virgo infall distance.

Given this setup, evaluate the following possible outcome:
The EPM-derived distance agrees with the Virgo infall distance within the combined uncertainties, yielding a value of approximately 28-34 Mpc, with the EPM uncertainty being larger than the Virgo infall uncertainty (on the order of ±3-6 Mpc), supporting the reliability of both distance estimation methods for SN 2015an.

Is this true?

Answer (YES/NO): NO